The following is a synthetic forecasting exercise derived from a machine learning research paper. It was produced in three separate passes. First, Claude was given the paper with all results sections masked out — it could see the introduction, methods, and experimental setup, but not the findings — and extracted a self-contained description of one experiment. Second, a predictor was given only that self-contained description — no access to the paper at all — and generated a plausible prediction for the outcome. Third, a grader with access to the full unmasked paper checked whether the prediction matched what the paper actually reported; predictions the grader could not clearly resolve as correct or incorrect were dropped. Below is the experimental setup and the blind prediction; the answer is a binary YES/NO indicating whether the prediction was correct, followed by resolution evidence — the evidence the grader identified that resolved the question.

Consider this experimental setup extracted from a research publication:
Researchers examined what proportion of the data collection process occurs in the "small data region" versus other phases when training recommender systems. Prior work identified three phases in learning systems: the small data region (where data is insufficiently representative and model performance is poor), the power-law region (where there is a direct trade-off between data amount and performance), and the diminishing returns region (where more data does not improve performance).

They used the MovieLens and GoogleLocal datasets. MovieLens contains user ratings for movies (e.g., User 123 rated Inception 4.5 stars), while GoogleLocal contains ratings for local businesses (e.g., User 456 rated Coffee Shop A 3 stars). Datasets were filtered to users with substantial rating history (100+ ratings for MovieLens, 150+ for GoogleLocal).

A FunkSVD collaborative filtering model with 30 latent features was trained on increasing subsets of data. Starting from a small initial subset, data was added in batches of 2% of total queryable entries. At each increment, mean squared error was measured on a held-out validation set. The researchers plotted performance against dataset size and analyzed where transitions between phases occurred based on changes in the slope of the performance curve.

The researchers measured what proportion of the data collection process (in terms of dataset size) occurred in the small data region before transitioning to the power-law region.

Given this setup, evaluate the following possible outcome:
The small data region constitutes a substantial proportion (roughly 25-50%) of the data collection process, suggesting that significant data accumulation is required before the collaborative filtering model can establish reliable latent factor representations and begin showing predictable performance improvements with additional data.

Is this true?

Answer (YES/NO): NO